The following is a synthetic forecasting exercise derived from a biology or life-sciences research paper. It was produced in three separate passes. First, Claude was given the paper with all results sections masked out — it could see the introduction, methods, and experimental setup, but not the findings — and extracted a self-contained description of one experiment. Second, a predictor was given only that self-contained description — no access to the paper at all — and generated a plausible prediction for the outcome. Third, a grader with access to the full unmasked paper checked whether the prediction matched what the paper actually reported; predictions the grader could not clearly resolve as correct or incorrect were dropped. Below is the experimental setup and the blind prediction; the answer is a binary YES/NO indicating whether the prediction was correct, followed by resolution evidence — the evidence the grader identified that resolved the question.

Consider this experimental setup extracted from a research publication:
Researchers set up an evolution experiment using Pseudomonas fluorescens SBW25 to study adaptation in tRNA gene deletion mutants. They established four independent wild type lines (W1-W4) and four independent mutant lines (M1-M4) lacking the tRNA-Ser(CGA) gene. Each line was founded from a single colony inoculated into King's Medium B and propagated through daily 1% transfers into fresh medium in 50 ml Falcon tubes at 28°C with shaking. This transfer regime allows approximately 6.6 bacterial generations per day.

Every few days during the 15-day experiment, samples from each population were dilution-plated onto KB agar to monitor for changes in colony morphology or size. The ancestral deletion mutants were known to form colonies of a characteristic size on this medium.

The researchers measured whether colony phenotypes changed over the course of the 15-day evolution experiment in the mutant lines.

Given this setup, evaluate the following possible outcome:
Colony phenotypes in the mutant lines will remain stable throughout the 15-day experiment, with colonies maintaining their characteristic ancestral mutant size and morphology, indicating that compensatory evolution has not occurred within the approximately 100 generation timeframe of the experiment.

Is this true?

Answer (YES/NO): NO